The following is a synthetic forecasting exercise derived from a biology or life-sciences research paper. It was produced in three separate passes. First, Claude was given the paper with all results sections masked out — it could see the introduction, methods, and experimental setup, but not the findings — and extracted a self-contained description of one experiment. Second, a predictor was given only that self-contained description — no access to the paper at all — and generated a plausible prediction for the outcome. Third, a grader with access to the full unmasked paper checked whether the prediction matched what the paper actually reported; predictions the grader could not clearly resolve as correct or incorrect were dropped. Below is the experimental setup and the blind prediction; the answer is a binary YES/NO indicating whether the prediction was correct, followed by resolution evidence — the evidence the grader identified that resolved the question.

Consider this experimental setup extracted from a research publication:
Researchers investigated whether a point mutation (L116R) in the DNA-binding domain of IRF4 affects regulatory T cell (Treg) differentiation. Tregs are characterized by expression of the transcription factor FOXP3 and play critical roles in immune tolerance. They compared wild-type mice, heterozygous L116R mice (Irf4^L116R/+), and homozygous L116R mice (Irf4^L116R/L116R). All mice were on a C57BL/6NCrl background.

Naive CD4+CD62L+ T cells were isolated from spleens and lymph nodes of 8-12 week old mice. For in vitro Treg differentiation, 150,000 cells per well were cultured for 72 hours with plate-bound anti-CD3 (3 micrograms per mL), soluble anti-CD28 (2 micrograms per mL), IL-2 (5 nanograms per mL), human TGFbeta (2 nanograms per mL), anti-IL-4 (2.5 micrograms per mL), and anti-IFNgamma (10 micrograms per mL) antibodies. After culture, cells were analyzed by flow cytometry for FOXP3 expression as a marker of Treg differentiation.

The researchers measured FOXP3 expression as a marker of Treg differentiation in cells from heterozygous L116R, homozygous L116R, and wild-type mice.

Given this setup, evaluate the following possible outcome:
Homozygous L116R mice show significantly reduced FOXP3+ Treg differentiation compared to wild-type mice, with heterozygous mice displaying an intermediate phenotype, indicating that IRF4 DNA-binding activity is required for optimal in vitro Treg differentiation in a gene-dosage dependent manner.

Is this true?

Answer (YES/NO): NO